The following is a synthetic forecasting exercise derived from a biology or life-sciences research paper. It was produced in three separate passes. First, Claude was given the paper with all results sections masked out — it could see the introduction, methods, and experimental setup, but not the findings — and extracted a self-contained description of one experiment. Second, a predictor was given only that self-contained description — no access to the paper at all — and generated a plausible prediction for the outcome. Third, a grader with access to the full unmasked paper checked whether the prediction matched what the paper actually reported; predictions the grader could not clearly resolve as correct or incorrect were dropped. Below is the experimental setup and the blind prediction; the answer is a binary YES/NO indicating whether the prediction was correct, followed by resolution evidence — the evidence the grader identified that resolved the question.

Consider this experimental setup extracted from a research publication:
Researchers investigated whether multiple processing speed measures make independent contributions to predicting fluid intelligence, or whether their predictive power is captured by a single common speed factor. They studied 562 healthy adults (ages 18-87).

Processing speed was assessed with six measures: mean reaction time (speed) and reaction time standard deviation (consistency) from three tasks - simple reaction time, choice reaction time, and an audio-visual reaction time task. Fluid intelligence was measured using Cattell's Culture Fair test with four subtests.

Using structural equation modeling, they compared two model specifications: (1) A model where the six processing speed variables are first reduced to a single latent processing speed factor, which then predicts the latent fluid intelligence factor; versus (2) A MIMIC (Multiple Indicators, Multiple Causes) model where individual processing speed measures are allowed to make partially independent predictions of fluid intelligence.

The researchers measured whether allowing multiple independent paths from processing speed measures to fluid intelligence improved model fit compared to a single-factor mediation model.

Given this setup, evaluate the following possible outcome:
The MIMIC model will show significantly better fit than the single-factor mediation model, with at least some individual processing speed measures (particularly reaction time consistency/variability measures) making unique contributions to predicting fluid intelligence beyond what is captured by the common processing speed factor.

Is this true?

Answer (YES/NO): YES